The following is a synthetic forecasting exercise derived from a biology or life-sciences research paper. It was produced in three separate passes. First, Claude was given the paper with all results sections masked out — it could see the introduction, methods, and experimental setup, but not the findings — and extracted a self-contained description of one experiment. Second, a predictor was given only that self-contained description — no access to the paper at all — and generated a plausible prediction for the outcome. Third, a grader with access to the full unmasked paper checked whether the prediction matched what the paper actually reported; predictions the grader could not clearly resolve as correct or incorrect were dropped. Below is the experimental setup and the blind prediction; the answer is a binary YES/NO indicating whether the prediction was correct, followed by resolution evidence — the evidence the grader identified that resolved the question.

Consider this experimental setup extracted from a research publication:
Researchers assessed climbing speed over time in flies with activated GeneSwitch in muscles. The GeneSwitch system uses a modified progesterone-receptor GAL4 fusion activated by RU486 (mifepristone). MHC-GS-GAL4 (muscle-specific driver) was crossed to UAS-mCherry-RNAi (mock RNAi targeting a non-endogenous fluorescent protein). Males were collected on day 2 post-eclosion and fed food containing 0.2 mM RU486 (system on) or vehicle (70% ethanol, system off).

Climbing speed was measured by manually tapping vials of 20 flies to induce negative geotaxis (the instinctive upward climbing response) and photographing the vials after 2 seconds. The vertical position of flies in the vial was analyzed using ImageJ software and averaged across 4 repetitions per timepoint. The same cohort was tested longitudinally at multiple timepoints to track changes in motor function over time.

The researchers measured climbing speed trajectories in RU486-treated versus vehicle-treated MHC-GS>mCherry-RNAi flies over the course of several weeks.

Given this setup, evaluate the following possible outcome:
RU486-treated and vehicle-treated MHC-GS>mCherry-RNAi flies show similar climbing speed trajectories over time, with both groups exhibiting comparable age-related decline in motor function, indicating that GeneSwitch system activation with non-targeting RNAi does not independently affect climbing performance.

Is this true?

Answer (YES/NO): NO